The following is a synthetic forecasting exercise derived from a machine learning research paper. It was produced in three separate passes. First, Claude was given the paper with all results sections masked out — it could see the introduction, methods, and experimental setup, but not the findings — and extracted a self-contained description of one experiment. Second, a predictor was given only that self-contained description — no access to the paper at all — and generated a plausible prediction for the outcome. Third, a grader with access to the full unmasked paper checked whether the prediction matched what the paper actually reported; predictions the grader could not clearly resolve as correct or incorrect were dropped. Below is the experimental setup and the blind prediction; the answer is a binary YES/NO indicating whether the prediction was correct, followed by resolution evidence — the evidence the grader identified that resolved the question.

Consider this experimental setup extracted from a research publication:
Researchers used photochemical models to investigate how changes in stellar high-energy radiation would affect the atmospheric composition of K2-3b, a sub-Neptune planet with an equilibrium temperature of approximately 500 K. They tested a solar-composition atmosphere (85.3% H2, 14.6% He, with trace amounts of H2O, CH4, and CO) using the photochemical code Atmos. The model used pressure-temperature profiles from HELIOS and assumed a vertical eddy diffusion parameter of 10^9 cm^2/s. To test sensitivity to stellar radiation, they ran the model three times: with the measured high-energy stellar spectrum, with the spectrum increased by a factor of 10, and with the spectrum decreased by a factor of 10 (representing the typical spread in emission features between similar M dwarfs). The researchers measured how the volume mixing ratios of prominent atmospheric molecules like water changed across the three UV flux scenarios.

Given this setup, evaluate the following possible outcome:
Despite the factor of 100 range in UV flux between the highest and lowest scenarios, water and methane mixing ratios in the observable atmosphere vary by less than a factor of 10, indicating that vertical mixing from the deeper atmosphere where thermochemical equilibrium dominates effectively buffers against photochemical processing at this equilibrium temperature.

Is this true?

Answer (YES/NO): NO